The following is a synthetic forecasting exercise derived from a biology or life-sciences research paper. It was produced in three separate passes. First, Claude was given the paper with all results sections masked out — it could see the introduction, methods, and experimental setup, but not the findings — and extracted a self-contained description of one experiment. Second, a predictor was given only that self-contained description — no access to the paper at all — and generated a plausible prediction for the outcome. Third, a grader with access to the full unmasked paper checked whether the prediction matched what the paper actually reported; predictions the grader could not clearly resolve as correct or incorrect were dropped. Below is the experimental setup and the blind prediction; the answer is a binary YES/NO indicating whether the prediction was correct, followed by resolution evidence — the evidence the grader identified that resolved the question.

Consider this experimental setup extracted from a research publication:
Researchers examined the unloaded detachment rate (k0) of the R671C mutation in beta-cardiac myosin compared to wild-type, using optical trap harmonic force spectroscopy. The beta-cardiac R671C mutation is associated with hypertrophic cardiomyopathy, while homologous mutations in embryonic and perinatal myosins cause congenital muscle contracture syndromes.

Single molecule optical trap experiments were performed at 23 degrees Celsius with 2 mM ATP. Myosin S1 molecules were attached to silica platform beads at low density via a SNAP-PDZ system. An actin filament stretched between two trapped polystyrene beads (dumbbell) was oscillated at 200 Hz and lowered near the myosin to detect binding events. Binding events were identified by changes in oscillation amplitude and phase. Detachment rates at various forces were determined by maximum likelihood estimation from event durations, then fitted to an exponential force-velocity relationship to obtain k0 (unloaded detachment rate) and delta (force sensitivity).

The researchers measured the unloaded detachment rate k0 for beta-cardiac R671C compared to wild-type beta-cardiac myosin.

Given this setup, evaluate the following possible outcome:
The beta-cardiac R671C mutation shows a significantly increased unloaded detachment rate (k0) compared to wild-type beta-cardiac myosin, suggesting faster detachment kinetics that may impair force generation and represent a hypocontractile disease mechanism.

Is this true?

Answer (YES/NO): NO